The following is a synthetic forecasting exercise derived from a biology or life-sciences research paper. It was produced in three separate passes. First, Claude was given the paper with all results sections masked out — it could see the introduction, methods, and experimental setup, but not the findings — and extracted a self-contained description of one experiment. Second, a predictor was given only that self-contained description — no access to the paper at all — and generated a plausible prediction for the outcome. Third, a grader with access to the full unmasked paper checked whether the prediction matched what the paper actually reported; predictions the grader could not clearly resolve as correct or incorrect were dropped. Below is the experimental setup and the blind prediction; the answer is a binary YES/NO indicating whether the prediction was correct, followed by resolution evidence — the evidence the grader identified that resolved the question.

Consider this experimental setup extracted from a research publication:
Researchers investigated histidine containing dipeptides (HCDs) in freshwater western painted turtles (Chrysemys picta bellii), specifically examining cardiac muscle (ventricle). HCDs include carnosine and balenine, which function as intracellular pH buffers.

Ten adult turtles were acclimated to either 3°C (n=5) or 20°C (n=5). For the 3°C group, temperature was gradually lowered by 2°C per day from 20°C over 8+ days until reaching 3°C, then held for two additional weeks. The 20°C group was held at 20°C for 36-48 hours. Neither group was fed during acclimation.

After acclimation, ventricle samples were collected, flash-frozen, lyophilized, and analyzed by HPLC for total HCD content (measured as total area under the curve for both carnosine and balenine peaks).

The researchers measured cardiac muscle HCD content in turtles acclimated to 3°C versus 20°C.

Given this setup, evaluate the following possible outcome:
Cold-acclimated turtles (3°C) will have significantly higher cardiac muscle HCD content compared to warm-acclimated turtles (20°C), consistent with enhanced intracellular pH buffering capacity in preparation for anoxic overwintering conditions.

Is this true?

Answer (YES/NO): NO